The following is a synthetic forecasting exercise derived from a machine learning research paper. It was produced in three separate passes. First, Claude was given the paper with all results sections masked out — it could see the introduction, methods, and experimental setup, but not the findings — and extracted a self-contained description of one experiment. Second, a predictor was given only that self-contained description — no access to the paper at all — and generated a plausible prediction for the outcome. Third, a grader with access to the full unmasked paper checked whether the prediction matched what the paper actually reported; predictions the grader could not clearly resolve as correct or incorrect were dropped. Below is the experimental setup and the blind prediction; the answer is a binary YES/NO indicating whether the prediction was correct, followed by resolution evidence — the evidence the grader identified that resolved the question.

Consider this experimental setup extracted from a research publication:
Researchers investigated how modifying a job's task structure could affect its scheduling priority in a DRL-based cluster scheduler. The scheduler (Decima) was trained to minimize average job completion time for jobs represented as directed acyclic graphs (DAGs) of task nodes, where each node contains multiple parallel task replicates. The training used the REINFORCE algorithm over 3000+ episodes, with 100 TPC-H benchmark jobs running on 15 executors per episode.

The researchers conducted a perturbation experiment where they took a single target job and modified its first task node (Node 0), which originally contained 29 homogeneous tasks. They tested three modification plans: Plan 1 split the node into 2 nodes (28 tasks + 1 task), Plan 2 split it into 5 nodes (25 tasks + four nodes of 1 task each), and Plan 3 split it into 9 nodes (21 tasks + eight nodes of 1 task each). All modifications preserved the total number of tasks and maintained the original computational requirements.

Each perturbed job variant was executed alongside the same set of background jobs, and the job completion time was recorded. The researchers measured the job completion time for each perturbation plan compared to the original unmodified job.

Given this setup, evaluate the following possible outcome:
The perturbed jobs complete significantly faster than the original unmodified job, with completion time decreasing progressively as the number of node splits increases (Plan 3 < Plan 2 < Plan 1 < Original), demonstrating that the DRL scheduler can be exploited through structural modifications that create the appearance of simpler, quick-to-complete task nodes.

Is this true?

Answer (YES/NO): YES